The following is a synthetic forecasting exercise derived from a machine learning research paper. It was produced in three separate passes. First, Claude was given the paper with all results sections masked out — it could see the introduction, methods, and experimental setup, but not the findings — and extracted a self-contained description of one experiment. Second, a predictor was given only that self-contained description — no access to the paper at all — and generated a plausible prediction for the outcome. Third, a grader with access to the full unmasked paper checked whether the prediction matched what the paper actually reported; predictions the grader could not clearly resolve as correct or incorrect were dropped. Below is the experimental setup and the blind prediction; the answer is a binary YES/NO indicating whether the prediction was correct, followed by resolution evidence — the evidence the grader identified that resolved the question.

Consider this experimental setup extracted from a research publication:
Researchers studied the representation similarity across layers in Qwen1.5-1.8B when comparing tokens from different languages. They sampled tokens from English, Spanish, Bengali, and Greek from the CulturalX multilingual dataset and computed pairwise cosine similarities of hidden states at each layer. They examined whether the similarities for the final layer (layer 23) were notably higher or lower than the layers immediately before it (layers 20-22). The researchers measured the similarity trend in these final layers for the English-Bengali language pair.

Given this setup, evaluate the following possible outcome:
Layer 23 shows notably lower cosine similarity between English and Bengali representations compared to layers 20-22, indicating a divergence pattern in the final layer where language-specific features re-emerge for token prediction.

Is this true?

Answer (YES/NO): NO